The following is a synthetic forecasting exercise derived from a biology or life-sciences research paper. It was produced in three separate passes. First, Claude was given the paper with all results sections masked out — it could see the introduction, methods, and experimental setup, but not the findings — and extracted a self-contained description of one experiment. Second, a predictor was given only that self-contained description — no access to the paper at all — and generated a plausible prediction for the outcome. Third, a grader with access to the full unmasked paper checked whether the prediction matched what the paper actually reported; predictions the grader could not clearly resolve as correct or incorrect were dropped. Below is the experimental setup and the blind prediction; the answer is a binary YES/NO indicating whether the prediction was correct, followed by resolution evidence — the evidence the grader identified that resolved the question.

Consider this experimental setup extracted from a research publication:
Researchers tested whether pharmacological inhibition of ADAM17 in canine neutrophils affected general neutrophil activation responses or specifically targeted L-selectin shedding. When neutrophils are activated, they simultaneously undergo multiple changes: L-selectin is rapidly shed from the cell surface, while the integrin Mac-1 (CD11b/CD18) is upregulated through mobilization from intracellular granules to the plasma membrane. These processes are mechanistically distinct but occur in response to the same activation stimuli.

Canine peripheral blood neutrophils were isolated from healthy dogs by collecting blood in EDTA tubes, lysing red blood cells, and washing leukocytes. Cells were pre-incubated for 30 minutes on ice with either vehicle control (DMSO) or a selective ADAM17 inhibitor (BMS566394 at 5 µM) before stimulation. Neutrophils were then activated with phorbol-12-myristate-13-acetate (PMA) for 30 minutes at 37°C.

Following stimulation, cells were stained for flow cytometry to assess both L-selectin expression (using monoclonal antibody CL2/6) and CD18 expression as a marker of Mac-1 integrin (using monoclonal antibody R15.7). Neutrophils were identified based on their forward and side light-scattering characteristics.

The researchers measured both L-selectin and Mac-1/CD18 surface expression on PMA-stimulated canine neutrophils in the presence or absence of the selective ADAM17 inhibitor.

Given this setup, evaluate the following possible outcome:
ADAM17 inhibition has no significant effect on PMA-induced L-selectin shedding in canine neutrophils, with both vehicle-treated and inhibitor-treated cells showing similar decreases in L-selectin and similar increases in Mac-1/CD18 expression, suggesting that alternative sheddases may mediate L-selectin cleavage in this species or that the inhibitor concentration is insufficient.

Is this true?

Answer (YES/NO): NO